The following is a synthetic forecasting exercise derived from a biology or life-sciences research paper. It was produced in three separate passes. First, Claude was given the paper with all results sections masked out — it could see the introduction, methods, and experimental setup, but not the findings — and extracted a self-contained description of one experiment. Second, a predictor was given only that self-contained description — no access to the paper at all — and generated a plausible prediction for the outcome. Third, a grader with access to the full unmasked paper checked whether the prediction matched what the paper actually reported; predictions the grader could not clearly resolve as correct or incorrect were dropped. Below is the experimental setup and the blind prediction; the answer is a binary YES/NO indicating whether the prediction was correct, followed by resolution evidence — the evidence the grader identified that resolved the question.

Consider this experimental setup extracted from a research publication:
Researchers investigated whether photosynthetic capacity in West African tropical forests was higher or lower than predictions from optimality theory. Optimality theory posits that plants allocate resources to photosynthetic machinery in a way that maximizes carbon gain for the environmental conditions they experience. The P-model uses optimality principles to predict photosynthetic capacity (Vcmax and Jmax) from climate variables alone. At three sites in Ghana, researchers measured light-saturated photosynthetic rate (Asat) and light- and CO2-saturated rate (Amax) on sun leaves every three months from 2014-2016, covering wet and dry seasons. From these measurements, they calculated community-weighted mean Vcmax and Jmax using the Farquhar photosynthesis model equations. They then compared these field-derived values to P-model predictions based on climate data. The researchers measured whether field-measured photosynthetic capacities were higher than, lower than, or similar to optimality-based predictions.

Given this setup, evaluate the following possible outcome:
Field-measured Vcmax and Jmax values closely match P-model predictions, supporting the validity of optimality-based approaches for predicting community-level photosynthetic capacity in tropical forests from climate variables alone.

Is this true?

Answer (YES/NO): NO